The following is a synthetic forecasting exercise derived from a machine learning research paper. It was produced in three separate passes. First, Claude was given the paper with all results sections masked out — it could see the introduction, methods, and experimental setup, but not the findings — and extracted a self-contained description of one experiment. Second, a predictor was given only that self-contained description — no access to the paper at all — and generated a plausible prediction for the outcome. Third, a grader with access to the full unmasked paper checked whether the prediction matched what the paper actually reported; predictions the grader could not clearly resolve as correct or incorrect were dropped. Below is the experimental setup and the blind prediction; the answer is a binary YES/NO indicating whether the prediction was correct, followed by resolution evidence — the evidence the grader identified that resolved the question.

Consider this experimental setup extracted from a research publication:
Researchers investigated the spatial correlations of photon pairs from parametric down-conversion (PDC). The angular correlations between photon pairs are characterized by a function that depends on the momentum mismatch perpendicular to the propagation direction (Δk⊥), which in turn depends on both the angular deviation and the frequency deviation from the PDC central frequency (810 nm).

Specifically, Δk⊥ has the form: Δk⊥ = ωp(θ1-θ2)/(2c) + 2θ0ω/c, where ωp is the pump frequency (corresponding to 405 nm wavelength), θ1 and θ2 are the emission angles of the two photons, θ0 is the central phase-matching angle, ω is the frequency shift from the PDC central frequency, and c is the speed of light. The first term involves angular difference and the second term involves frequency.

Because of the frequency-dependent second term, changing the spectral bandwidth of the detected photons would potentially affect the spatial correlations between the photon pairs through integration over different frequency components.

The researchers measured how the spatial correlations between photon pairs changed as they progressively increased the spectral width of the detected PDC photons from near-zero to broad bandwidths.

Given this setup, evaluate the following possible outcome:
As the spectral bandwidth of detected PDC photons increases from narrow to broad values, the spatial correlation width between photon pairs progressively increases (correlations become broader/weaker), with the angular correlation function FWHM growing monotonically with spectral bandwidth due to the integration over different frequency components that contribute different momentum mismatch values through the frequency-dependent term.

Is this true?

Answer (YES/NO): YES